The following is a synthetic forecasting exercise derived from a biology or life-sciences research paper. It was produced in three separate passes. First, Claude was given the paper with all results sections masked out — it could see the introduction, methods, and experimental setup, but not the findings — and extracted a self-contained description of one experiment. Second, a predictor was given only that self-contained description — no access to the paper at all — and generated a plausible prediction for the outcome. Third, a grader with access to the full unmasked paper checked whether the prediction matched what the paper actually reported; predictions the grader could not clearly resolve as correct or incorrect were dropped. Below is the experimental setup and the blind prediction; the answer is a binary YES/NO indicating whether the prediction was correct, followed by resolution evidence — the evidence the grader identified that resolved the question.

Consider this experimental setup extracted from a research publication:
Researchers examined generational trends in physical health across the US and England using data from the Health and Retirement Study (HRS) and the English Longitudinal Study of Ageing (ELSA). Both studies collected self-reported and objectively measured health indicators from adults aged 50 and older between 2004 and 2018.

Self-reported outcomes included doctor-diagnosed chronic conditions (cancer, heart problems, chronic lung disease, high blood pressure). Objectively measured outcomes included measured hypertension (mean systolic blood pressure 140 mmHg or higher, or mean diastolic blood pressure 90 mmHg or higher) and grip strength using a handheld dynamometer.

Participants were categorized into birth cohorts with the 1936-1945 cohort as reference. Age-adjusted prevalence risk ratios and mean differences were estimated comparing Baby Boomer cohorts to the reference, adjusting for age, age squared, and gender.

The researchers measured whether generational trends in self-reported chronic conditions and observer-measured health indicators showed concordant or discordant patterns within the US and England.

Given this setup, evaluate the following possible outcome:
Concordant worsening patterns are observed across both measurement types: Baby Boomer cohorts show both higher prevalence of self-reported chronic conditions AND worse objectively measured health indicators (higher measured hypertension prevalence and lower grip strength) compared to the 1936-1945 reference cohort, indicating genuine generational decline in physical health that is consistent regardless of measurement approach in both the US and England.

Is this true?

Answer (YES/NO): NO